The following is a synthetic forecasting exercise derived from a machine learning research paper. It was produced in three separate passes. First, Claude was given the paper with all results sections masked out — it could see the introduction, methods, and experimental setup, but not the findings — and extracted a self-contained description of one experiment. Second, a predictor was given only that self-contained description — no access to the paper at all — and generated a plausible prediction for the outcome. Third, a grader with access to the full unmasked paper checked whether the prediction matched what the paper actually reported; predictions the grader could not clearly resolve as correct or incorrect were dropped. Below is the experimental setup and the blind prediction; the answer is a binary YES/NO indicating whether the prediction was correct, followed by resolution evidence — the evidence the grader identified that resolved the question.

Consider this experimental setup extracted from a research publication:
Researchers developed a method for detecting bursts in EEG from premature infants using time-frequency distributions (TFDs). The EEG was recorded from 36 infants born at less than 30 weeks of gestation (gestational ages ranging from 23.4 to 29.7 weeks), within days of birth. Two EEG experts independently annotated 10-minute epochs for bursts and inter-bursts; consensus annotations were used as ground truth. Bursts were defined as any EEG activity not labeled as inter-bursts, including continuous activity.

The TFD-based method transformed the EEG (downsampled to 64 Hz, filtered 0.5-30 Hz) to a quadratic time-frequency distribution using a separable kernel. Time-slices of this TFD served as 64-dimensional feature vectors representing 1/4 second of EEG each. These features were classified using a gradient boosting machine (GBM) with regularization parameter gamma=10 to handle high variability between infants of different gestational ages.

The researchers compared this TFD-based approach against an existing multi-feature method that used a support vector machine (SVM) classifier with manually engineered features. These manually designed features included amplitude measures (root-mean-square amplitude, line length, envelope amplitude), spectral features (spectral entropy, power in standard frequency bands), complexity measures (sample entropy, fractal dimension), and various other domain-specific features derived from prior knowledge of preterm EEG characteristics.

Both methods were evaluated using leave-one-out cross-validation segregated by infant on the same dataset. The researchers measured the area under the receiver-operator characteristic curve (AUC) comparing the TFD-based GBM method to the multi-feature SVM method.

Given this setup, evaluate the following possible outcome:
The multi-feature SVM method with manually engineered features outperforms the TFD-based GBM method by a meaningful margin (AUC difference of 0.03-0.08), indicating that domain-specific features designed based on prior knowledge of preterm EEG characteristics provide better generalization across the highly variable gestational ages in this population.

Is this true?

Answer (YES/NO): NO